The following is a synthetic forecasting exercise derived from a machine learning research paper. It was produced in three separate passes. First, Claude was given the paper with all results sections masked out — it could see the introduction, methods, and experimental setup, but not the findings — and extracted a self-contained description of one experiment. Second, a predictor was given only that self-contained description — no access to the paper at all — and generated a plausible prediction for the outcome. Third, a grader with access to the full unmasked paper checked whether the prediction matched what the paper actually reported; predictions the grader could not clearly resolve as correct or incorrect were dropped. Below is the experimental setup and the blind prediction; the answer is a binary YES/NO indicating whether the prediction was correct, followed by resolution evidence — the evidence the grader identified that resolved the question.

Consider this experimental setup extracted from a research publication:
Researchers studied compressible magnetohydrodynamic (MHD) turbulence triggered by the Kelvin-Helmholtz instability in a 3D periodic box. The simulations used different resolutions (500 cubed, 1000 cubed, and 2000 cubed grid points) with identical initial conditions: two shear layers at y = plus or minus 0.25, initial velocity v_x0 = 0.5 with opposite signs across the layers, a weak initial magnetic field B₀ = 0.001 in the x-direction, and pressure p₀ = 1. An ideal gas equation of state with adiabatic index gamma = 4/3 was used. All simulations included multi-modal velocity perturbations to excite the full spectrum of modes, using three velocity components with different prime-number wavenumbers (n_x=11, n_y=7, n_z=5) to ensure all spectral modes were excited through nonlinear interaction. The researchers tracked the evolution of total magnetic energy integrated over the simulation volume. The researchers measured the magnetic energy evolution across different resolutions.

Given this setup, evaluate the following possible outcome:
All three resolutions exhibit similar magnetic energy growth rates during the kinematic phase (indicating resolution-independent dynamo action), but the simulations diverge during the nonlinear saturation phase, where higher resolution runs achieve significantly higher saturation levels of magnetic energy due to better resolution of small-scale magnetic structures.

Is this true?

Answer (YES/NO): NO